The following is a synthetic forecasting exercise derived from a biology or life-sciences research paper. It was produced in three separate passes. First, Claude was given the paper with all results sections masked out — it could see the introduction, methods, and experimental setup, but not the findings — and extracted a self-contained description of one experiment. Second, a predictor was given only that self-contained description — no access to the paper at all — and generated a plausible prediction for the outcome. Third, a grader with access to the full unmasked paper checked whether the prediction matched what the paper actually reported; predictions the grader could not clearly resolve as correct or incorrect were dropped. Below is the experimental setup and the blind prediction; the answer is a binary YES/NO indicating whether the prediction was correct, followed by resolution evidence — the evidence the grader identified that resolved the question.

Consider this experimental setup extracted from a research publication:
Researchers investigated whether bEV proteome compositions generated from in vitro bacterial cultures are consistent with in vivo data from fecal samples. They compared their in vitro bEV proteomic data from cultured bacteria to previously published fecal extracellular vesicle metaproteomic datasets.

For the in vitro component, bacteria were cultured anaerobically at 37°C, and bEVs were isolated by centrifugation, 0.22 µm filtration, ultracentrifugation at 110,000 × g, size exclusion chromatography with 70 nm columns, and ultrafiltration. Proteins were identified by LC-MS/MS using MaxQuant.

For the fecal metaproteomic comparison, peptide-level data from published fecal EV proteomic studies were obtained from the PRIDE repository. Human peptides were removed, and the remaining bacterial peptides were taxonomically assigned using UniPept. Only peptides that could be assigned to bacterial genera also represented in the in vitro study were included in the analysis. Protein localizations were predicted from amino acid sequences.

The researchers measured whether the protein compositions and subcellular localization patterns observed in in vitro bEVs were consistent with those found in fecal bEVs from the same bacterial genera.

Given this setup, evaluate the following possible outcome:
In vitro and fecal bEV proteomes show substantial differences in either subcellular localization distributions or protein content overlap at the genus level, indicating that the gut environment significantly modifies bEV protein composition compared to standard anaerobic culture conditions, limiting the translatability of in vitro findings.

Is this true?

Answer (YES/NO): NO